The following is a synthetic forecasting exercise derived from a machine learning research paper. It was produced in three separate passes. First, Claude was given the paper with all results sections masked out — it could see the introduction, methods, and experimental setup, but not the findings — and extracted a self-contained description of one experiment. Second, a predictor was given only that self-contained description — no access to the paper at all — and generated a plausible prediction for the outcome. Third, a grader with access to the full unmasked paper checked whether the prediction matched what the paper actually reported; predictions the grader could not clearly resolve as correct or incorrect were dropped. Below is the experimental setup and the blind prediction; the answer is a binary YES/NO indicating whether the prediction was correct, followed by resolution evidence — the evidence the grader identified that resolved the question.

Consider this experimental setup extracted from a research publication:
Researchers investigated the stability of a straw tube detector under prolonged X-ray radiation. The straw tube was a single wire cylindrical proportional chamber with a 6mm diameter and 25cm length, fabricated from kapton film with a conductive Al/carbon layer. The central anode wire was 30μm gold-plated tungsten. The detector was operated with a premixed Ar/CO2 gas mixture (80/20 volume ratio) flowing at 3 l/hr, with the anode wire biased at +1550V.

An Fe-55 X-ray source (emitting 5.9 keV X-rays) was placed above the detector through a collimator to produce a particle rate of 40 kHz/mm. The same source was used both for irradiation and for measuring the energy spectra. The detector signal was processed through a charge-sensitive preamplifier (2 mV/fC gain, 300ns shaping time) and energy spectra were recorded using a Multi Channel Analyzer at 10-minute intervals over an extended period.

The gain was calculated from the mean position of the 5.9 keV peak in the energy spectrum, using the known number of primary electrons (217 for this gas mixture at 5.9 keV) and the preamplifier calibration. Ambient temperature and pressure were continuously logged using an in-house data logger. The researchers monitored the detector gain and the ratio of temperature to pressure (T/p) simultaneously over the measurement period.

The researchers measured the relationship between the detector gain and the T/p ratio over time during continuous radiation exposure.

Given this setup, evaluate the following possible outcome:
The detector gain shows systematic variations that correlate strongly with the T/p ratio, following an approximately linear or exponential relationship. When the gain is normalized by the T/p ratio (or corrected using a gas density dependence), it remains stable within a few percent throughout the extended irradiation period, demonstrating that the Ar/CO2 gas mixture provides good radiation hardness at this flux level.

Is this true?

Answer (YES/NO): NO